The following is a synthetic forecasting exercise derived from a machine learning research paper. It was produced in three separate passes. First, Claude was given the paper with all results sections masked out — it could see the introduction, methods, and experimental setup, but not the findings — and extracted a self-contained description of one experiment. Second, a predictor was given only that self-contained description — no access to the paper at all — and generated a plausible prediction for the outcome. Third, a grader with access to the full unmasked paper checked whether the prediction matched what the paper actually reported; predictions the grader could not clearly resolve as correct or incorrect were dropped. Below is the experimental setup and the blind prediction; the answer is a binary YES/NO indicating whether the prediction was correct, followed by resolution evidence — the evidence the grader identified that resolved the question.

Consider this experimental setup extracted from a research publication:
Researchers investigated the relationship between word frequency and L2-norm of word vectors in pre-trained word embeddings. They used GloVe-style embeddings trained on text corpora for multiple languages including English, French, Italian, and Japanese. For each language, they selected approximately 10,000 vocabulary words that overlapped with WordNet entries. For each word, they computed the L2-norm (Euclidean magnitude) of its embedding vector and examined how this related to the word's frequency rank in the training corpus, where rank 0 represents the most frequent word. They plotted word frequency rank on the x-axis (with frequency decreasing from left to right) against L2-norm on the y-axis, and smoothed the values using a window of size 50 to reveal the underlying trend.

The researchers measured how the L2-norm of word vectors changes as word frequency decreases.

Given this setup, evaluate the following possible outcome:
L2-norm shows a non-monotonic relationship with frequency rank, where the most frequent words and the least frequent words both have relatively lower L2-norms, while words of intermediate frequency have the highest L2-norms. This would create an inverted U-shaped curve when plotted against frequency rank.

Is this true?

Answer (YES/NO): NO